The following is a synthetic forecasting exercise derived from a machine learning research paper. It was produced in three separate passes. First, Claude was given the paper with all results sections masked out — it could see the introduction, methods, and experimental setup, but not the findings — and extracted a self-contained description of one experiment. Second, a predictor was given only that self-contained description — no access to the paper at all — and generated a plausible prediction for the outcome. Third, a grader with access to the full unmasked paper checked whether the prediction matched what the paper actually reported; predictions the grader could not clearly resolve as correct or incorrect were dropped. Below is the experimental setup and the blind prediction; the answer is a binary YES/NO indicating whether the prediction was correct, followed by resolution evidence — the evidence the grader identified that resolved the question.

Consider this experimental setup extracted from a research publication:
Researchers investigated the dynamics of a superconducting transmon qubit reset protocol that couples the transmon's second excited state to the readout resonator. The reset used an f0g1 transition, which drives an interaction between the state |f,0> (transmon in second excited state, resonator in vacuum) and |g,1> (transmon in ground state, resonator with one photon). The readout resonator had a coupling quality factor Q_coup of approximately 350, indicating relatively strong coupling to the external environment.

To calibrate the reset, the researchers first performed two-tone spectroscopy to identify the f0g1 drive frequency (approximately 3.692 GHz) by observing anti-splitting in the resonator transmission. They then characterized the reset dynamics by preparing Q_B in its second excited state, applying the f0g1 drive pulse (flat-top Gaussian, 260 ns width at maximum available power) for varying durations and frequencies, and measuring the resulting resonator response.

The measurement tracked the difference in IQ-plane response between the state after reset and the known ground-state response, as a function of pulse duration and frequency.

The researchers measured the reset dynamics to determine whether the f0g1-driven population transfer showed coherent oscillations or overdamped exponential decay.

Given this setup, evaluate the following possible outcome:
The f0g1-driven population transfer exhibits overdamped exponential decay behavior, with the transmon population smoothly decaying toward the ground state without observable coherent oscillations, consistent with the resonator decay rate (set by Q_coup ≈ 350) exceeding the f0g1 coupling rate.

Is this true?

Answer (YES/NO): YES